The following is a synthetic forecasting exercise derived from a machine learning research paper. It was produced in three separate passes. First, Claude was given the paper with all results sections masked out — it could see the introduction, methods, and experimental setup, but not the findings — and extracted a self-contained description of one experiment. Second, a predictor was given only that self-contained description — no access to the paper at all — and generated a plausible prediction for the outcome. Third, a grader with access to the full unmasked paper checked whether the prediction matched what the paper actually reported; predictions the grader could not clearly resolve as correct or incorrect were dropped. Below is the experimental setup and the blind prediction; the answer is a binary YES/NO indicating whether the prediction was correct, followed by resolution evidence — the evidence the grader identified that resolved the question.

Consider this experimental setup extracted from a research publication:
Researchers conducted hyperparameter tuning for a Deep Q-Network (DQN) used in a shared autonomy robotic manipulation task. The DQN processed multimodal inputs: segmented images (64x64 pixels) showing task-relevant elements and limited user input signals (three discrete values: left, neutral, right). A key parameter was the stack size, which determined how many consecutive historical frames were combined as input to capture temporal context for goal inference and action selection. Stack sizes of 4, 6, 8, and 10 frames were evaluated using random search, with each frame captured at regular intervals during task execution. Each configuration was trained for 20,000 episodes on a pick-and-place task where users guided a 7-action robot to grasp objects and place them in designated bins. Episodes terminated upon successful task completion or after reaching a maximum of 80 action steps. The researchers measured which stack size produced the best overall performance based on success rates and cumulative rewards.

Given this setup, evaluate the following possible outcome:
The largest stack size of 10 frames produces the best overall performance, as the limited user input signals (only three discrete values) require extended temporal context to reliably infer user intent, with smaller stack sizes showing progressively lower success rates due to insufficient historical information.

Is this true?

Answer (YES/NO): NO